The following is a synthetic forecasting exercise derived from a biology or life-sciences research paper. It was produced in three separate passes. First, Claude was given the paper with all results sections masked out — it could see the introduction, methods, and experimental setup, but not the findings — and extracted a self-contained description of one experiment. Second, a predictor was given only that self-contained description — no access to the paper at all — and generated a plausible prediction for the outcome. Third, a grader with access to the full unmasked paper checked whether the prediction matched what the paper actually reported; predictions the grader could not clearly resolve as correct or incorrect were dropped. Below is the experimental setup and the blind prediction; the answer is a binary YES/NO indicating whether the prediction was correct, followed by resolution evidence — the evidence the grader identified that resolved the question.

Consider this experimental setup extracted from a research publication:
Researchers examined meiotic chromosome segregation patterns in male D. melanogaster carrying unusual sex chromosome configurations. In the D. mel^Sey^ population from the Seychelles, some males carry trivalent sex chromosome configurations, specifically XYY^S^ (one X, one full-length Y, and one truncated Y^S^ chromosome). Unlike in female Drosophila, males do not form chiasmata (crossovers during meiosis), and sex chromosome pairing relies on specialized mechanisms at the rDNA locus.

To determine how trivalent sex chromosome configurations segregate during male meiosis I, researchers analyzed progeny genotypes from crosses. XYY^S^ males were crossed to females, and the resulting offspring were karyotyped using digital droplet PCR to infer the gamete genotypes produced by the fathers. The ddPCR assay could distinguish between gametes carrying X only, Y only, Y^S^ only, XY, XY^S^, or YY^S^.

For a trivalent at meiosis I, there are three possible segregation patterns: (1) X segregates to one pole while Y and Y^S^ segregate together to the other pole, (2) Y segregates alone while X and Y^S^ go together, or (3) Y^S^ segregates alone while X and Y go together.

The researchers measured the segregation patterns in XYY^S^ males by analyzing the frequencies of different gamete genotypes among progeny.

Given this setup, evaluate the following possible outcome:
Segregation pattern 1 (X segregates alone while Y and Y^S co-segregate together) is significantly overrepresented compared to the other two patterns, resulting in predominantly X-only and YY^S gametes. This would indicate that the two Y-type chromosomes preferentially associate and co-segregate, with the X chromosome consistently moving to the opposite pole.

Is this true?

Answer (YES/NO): NO